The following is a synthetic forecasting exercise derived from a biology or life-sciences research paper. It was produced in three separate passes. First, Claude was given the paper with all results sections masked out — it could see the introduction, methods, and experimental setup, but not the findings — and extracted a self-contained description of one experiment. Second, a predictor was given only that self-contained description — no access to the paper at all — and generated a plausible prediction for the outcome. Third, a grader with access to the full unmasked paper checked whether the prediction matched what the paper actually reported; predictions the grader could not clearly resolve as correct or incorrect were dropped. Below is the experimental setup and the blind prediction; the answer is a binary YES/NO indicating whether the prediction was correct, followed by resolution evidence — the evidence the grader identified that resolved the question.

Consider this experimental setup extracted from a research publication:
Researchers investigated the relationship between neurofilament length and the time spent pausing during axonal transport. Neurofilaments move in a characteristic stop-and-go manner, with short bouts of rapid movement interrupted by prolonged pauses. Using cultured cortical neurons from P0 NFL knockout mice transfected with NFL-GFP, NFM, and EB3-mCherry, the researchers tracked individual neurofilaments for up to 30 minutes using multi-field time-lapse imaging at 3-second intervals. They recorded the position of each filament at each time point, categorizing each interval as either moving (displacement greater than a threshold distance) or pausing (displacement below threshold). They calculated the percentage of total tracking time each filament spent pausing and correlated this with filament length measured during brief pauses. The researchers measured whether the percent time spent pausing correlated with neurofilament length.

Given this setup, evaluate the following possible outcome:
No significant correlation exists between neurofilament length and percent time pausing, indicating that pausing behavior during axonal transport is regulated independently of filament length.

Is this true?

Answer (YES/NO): NO